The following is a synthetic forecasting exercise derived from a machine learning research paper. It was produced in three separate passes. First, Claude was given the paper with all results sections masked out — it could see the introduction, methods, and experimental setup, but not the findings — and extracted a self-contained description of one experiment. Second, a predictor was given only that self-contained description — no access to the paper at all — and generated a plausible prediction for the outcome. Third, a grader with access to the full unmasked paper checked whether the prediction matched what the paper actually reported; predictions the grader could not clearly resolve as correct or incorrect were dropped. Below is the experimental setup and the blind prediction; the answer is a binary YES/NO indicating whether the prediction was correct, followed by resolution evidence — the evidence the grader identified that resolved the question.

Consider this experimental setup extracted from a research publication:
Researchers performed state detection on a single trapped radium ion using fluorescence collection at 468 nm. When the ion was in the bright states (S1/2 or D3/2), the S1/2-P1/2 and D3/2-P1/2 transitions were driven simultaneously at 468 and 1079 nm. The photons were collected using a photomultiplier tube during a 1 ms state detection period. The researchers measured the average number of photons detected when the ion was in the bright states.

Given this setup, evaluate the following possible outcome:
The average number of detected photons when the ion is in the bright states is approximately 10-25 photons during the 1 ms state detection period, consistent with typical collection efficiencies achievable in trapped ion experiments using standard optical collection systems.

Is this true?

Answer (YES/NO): NO